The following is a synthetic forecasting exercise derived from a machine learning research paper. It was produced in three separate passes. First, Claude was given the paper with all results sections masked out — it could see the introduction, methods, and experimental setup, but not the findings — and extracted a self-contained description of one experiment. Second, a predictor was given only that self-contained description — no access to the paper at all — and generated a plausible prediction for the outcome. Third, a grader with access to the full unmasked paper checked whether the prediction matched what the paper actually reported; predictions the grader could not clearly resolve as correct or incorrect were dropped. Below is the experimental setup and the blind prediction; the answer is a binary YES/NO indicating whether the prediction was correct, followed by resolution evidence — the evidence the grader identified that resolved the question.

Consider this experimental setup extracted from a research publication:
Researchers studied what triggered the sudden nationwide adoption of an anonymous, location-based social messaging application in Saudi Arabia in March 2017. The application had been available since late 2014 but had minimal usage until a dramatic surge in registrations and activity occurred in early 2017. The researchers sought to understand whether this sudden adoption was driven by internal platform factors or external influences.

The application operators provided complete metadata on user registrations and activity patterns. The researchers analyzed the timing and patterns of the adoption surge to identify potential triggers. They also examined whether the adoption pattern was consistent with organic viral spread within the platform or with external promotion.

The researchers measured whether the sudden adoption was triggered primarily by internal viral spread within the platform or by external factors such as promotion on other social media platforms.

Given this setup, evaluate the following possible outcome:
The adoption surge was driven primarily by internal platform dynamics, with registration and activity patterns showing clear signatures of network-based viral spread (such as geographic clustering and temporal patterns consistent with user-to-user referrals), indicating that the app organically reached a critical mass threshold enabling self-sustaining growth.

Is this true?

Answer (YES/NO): NO